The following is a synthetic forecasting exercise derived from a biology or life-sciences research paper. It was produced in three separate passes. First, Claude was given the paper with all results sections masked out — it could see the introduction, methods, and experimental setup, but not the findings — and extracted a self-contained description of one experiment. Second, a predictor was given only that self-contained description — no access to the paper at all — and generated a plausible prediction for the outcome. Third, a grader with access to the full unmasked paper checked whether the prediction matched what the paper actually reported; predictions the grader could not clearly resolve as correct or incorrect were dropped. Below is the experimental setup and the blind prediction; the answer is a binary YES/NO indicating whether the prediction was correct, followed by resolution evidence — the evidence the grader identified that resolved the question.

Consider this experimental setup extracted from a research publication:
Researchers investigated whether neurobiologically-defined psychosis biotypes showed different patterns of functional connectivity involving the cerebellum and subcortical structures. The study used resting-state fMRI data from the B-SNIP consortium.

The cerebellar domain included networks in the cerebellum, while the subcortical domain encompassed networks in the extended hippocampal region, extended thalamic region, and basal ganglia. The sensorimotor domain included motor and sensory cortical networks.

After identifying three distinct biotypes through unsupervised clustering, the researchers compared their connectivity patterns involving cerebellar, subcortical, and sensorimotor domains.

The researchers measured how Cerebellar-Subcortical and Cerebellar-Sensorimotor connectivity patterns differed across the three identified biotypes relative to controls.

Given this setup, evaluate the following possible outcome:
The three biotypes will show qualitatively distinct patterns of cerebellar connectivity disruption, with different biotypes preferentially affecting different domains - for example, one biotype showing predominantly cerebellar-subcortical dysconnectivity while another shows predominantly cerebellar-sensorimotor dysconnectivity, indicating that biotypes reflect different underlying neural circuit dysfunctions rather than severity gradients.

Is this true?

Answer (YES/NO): NO